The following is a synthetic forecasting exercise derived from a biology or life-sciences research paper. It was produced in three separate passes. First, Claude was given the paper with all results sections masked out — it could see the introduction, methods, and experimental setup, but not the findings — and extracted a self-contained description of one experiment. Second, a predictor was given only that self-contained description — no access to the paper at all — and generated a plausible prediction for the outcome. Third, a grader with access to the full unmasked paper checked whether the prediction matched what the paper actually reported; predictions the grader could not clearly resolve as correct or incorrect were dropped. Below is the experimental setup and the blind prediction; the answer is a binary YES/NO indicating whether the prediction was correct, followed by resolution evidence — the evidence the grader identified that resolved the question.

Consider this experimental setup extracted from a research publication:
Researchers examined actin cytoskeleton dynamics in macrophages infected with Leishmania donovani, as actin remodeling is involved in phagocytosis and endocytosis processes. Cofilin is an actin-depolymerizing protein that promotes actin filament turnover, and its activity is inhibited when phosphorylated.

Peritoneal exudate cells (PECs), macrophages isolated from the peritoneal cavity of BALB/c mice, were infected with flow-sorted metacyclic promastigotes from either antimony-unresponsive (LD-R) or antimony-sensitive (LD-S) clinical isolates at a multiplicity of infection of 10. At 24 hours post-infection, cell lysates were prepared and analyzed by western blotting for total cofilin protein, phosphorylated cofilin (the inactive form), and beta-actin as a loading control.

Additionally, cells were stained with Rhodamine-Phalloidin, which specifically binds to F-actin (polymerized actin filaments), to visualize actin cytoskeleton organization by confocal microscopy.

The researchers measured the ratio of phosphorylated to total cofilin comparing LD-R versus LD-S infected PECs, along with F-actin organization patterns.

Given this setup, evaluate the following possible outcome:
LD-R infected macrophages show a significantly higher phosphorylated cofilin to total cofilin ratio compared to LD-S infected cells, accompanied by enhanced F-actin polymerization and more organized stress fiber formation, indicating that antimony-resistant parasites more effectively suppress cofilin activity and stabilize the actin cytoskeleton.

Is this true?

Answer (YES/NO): NO